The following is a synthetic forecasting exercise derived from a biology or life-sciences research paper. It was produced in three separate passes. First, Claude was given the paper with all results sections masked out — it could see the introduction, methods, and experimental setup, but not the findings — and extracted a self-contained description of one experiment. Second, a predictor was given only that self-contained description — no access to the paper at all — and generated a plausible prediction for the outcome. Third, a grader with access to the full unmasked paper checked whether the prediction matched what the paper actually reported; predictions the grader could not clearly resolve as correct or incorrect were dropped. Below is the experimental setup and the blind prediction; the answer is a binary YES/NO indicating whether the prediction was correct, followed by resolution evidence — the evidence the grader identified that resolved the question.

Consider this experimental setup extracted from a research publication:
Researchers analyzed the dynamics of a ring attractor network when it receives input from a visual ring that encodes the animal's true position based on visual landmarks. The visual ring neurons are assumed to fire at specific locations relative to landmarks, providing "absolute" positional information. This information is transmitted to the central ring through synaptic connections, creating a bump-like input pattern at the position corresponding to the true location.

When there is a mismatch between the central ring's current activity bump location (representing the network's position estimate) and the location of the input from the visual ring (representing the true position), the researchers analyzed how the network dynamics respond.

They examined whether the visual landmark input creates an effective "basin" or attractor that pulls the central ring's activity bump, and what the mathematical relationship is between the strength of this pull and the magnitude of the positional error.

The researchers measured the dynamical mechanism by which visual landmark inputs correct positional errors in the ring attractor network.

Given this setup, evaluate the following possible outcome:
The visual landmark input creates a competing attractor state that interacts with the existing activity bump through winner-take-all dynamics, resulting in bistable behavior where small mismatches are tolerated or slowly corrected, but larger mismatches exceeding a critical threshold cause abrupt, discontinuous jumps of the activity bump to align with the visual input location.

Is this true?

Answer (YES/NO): NO